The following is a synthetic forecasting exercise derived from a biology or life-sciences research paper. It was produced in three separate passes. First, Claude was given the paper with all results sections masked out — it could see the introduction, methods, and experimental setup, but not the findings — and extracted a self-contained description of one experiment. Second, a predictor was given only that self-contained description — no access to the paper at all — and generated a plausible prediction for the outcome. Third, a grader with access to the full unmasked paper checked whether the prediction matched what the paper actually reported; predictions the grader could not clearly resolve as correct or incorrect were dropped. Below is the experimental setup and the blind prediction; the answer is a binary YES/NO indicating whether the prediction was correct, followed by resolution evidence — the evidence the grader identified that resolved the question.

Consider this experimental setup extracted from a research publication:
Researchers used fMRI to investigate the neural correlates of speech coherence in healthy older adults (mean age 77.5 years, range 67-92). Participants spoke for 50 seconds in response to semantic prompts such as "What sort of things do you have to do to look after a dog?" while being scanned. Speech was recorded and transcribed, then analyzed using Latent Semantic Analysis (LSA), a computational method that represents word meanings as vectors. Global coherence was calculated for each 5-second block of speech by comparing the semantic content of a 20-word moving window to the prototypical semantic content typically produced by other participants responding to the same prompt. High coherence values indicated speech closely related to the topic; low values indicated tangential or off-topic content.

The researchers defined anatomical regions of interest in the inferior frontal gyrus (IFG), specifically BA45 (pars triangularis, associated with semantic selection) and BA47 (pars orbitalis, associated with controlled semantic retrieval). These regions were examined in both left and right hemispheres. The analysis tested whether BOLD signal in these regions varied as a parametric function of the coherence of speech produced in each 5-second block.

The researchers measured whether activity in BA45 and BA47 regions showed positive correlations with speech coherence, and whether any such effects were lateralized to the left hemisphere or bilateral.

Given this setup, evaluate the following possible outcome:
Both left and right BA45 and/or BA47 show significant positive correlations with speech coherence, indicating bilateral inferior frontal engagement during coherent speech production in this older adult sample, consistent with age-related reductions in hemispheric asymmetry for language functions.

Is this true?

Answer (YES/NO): YES